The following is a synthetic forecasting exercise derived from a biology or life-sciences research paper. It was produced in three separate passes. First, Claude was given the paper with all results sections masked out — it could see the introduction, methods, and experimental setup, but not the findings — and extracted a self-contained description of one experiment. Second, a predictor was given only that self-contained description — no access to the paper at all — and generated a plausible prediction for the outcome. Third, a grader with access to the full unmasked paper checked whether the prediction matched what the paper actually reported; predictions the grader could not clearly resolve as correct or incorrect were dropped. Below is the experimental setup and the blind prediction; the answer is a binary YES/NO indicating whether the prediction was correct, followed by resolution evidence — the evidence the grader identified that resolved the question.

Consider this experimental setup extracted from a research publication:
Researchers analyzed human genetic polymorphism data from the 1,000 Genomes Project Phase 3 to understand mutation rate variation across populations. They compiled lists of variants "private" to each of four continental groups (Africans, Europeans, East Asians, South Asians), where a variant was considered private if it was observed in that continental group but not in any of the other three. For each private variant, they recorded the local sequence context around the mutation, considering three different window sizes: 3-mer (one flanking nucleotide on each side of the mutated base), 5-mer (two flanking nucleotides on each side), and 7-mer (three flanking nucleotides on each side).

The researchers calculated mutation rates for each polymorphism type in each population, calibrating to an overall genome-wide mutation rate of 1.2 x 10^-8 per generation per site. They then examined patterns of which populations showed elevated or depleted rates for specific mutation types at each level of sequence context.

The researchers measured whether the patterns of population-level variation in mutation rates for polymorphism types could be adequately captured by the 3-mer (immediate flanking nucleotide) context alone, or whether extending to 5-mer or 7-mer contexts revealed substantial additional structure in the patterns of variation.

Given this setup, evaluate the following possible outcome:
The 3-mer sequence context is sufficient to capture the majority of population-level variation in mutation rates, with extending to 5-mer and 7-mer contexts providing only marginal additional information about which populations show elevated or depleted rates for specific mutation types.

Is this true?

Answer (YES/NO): NO